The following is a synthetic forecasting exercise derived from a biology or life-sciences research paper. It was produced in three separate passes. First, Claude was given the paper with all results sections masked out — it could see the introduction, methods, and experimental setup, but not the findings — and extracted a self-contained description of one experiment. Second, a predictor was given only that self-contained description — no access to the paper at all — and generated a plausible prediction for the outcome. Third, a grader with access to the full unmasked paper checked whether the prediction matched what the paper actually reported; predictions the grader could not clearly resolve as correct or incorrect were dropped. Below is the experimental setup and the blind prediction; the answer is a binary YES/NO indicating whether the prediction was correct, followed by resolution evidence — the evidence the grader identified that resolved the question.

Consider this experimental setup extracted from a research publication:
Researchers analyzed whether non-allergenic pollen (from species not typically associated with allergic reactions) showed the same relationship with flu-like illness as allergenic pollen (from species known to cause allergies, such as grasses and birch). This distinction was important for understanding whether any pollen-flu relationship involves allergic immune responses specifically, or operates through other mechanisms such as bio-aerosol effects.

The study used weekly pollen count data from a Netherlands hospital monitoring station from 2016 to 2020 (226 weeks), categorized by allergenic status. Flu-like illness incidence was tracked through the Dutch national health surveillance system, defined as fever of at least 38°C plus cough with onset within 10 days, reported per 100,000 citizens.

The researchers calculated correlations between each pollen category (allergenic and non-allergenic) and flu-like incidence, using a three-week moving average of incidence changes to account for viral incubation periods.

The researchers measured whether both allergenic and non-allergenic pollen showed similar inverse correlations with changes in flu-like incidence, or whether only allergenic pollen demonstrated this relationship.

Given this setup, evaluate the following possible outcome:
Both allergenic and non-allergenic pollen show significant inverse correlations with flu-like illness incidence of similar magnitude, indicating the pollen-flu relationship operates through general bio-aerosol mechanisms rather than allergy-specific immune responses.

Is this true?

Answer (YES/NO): NO